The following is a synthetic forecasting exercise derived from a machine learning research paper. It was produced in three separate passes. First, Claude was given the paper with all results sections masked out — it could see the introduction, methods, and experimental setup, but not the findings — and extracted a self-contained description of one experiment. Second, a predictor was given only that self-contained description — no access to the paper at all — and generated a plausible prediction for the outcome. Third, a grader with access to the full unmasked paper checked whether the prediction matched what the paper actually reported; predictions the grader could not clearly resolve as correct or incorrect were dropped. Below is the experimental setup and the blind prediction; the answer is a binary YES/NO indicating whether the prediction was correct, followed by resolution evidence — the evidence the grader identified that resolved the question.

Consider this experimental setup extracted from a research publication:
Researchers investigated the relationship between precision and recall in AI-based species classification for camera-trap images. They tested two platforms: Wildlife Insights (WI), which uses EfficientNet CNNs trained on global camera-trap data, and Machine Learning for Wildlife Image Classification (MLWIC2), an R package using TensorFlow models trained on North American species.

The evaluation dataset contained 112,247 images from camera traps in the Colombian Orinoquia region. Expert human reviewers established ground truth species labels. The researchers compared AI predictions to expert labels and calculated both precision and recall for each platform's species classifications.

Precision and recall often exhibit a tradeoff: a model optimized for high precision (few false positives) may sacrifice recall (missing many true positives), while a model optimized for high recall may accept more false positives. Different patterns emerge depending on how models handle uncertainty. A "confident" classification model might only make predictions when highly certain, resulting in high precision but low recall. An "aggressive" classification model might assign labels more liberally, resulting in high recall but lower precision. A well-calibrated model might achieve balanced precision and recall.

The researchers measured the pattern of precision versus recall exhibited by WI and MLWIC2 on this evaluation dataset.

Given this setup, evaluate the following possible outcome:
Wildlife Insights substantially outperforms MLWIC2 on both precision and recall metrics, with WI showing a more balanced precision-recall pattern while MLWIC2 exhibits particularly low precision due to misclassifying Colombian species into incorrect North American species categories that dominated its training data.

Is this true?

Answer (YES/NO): NO